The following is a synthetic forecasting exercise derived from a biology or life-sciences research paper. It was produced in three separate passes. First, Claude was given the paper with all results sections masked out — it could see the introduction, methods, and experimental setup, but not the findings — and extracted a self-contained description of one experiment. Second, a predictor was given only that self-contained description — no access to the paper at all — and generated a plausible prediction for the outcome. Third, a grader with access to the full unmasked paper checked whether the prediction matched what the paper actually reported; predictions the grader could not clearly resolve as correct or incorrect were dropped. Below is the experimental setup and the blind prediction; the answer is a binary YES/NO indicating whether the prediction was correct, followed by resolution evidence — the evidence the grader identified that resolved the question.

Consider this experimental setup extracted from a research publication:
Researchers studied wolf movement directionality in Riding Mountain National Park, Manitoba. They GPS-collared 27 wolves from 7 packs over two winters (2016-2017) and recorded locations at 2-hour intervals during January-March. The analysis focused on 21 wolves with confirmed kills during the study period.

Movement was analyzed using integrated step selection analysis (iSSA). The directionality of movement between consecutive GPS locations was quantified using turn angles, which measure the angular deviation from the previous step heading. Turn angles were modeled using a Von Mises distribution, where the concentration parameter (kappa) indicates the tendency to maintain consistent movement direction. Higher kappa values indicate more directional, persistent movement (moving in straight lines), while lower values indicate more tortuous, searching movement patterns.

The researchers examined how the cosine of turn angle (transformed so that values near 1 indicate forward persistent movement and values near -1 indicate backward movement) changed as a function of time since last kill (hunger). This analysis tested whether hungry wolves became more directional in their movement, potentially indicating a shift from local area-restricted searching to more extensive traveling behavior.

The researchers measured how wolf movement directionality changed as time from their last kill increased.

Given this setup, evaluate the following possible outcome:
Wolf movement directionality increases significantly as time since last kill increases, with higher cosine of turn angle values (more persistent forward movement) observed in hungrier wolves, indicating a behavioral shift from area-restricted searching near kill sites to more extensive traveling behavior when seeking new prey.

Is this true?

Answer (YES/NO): NO